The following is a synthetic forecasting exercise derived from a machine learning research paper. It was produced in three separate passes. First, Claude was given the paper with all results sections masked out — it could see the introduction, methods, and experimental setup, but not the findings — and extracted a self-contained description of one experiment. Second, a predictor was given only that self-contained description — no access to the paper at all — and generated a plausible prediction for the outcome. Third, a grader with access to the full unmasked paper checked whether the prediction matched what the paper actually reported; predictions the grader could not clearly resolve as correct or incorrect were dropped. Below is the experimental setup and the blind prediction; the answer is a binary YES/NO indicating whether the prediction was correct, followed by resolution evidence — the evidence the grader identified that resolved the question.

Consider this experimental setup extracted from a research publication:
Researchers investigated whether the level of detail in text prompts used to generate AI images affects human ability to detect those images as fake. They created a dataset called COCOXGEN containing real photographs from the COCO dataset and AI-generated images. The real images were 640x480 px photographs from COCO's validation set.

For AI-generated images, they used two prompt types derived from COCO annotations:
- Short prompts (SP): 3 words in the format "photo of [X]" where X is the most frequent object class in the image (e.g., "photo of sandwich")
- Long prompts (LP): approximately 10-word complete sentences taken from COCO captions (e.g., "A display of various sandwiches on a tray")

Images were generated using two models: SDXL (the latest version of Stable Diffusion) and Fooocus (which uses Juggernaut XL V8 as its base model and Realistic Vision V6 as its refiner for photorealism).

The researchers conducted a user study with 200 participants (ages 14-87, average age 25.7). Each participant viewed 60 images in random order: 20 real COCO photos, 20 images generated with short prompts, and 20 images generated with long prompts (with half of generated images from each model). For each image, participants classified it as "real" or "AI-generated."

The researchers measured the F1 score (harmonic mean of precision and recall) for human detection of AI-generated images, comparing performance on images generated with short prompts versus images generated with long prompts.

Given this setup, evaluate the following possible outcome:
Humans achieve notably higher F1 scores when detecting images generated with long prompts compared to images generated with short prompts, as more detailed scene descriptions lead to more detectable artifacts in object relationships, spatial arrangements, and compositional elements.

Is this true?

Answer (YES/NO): YES